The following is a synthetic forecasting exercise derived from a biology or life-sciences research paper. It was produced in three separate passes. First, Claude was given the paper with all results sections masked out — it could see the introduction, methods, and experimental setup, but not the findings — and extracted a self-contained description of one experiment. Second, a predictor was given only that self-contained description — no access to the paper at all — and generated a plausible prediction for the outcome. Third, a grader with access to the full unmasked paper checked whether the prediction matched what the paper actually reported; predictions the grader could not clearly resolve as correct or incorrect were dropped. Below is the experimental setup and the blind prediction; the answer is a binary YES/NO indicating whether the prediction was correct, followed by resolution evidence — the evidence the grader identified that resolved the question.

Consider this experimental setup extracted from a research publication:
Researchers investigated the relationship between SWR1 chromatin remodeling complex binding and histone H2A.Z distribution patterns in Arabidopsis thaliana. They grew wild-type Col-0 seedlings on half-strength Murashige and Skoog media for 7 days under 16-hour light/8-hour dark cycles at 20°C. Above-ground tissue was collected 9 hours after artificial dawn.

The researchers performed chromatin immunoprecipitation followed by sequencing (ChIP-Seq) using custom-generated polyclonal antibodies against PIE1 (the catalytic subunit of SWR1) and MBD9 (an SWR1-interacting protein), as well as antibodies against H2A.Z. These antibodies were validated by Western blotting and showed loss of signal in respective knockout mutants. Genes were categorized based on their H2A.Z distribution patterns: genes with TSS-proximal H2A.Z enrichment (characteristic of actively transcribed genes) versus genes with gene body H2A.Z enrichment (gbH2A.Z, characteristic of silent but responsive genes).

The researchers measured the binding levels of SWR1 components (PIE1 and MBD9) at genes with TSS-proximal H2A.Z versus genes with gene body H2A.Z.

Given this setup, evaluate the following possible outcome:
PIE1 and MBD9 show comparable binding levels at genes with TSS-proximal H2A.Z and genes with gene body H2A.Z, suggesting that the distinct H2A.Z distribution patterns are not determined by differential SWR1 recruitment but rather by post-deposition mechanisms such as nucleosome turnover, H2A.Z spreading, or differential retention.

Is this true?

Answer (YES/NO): NO